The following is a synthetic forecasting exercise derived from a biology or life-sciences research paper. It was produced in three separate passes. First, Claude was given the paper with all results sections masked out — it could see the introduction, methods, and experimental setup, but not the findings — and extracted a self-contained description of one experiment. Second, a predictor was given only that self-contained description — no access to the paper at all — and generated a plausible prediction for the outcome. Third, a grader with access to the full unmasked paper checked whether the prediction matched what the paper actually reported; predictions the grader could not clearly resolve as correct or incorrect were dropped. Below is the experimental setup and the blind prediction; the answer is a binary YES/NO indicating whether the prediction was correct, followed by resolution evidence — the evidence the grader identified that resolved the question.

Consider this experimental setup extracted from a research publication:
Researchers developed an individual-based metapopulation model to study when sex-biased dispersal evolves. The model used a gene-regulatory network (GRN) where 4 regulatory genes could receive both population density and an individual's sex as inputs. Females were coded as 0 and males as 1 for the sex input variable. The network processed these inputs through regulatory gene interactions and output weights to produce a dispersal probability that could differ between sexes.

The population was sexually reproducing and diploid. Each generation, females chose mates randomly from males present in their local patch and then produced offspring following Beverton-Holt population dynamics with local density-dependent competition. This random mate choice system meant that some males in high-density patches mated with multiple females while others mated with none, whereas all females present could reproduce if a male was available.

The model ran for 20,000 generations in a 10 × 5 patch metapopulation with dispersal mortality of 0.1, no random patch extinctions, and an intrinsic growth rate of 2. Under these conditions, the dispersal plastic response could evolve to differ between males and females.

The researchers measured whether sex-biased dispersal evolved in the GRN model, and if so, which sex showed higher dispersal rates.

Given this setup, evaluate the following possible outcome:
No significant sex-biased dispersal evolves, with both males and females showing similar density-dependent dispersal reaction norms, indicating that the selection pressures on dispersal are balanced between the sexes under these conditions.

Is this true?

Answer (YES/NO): NO